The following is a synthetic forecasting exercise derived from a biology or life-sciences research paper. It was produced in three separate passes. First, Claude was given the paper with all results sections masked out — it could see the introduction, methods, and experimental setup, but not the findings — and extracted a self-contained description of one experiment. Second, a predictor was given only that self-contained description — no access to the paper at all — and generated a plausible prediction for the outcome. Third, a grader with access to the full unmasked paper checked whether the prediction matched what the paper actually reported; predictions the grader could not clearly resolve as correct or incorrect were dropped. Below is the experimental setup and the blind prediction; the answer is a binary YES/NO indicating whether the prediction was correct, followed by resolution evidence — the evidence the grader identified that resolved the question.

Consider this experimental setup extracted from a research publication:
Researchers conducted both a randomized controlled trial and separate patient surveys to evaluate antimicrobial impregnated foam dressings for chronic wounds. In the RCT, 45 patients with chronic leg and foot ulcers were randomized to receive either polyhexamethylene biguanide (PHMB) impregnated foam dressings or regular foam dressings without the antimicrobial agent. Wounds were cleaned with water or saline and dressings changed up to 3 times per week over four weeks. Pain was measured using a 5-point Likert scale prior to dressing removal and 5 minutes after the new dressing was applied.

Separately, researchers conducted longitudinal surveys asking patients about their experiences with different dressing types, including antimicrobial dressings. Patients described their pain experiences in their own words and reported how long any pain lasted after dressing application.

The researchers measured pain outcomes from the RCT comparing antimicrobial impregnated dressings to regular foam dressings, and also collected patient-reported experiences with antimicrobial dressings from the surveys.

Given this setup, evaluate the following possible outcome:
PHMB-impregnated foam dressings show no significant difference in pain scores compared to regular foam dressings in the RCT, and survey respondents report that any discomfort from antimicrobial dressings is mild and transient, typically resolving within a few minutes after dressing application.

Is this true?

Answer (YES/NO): NO